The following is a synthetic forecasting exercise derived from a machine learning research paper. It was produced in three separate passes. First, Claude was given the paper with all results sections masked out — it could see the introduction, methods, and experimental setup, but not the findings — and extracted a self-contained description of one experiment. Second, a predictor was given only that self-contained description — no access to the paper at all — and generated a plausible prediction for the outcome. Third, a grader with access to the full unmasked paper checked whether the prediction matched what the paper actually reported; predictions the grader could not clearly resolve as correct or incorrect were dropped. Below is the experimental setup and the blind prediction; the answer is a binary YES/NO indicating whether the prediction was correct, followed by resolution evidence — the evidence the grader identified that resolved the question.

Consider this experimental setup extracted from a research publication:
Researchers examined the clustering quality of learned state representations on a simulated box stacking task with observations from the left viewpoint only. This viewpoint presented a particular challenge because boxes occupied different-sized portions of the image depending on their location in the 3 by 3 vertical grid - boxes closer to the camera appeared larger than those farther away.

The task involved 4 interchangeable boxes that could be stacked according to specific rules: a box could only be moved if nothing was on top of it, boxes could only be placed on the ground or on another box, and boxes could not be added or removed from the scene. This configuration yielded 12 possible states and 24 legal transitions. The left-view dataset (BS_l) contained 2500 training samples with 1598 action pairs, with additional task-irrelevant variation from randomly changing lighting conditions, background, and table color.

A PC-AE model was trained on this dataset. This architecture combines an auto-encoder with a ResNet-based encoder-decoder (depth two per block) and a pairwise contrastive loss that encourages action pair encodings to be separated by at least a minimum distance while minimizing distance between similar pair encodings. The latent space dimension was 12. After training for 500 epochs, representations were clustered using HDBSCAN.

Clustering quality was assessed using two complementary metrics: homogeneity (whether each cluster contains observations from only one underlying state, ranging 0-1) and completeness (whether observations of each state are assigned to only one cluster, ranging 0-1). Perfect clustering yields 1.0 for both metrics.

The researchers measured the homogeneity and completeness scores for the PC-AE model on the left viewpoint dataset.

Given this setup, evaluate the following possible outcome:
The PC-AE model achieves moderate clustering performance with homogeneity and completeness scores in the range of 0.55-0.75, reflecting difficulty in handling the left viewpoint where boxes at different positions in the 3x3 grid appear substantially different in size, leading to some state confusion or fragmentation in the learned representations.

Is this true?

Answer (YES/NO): NO